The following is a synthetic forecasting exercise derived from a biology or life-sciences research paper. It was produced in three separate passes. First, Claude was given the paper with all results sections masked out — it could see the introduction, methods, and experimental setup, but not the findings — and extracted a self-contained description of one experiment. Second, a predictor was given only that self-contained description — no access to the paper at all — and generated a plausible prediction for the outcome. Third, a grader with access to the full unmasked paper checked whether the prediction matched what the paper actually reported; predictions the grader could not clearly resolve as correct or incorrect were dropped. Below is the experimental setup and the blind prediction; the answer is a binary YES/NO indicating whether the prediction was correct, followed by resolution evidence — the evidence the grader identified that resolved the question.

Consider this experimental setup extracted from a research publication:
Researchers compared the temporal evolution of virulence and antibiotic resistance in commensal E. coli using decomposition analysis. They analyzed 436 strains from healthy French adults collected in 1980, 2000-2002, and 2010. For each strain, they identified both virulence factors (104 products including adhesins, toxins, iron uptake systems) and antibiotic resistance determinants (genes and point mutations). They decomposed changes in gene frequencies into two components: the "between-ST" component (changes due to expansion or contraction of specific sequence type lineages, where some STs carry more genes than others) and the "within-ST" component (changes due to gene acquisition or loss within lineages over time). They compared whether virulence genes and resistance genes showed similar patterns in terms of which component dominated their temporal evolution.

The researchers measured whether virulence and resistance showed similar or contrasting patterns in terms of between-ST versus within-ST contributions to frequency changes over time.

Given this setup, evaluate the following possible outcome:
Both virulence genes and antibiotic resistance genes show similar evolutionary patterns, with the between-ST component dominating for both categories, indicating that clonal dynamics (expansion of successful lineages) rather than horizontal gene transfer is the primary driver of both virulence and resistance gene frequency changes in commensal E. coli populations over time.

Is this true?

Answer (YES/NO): NO